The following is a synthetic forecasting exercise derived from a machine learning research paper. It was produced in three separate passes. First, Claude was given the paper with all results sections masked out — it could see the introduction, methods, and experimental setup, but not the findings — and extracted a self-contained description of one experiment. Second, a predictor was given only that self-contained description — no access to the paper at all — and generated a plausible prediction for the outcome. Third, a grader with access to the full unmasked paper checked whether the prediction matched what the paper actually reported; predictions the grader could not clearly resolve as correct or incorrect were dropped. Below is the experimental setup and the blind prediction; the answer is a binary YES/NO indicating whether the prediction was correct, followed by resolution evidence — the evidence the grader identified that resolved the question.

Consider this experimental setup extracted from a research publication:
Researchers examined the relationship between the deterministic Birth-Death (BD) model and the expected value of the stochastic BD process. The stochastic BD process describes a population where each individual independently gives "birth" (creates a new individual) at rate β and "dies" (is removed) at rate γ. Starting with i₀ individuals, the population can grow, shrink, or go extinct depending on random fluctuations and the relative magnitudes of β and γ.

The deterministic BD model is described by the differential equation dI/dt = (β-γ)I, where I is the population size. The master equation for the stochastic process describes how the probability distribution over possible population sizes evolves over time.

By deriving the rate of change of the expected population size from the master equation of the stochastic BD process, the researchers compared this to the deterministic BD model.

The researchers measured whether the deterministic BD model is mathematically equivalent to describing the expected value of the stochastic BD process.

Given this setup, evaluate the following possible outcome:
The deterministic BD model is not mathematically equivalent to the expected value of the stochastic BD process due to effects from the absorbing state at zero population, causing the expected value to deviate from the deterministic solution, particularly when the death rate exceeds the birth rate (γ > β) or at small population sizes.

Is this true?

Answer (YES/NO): NO